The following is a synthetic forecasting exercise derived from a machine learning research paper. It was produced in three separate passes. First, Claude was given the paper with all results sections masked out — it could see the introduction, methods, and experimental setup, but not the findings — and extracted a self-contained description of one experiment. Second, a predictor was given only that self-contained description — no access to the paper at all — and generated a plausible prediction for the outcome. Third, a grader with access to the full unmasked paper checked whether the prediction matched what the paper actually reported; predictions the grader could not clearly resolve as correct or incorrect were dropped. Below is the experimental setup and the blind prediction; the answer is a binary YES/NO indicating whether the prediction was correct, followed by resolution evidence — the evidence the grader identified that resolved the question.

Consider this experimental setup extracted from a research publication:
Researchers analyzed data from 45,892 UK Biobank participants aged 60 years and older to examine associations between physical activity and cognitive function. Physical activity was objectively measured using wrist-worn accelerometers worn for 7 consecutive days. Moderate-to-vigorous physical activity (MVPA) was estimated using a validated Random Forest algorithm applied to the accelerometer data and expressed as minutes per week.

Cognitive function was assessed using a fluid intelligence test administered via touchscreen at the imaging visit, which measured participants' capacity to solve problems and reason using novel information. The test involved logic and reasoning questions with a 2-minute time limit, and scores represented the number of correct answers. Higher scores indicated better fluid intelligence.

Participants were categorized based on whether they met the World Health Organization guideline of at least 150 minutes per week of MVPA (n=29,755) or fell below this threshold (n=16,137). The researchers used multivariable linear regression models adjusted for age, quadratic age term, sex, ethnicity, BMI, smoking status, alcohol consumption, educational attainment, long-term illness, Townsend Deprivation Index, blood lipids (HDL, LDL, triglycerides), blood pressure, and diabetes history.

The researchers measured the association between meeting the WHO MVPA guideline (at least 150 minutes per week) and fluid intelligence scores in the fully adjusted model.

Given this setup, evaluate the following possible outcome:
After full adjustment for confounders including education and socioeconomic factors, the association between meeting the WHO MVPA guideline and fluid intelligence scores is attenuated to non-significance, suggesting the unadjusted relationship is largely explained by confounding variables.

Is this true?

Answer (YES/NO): YES